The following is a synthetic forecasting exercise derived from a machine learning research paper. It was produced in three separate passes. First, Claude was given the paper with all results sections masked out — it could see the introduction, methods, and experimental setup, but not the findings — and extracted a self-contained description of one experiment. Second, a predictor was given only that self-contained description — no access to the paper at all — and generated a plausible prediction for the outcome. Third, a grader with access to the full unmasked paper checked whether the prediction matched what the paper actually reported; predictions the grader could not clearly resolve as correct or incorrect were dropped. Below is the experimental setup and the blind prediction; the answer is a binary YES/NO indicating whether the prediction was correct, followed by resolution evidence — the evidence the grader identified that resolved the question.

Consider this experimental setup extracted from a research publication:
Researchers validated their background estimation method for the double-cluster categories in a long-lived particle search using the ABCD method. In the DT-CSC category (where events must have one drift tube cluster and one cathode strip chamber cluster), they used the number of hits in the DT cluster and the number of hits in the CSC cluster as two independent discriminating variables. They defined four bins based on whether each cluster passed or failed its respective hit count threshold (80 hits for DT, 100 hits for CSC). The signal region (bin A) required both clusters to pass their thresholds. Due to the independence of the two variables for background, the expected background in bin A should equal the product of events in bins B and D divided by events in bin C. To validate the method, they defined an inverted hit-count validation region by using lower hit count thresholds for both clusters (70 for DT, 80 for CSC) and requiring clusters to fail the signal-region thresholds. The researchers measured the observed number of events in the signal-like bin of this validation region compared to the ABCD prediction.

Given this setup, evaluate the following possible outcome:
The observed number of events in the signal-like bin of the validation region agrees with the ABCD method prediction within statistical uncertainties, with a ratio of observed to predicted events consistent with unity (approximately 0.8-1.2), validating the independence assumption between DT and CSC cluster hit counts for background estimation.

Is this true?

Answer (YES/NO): NO